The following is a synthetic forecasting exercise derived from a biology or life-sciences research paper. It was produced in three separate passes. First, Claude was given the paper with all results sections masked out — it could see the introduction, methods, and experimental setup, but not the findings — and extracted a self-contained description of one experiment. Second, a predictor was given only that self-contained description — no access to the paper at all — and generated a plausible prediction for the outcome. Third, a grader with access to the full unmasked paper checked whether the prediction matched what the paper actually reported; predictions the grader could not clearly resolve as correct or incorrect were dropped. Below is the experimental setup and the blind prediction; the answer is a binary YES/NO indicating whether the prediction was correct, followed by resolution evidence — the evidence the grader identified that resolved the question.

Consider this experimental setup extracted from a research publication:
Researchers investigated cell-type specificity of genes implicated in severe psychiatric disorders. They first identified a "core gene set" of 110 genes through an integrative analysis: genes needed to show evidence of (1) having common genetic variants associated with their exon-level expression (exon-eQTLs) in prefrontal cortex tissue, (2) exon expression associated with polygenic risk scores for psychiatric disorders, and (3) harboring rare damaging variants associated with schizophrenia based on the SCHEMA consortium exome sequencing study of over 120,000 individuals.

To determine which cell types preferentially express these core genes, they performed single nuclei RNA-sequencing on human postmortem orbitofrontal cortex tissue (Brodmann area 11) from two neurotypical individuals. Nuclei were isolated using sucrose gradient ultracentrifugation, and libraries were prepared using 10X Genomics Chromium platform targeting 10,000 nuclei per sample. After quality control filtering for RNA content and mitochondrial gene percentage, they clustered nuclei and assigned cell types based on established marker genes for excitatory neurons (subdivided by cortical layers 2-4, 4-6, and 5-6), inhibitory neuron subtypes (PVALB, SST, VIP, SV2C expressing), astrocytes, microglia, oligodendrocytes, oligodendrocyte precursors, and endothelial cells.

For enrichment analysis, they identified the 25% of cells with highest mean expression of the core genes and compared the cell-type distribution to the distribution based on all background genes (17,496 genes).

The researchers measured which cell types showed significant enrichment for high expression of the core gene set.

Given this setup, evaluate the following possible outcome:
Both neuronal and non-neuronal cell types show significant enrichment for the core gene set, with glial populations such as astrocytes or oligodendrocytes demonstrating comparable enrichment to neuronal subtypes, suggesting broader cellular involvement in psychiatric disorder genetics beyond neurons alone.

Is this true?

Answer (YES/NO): NO